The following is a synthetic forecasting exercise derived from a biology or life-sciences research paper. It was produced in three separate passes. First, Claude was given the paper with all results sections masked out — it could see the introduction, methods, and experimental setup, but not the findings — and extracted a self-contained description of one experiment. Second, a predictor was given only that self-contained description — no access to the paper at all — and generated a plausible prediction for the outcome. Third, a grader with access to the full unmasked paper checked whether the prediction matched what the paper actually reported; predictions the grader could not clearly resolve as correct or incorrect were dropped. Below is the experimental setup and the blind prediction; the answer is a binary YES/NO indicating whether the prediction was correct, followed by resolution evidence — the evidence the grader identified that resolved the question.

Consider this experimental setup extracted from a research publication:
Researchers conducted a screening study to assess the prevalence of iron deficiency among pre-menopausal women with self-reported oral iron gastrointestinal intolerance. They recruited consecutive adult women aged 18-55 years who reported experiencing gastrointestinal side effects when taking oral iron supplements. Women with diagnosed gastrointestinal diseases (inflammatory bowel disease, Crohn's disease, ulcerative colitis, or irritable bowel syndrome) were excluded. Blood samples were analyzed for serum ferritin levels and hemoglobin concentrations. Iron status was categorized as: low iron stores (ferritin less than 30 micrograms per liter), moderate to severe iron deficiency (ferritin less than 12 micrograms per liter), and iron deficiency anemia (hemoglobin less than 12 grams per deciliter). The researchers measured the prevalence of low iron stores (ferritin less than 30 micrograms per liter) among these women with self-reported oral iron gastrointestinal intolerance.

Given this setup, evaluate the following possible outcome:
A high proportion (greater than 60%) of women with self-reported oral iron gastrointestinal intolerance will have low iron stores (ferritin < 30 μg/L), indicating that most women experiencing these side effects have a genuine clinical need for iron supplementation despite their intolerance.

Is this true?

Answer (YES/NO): YES